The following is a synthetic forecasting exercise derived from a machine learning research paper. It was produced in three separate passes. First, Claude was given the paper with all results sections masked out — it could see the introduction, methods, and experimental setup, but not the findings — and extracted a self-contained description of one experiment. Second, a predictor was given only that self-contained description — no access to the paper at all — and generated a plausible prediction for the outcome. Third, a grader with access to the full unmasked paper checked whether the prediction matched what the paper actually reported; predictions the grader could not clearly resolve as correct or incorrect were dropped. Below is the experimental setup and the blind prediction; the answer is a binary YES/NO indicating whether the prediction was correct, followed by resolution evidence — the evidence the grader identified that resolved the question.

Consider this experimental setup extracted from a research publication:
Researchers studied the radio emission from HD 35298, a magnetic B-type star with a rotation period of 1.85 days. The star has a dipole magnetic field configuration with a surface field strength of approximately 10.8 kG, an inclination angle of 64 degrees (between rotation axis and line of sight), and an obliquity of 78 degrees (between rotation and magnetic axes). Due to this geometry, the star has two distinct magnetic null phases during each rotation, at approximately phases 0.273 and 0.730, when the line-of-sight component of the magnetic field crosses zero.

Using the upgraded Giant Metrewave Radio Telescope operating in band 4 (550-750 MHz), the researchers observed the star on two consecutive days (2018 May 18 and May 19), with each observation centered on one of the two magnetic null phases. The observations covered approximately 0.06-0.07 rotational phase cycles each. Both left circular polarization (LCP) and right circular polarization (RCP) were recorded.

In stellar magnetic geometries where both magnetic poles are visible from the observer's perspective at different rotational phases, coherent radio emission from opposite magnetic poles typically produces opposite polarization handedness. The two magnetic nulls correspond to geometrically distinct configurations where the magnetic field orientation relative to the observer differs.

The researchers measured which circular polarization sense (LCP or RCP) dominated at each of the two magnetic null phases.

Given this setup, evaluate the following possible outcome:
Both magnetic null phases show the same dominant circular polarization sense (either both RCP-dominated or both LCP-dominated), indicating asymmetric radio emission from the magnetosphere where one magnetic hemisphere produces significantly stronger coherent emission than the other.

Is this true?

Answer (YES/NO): NO